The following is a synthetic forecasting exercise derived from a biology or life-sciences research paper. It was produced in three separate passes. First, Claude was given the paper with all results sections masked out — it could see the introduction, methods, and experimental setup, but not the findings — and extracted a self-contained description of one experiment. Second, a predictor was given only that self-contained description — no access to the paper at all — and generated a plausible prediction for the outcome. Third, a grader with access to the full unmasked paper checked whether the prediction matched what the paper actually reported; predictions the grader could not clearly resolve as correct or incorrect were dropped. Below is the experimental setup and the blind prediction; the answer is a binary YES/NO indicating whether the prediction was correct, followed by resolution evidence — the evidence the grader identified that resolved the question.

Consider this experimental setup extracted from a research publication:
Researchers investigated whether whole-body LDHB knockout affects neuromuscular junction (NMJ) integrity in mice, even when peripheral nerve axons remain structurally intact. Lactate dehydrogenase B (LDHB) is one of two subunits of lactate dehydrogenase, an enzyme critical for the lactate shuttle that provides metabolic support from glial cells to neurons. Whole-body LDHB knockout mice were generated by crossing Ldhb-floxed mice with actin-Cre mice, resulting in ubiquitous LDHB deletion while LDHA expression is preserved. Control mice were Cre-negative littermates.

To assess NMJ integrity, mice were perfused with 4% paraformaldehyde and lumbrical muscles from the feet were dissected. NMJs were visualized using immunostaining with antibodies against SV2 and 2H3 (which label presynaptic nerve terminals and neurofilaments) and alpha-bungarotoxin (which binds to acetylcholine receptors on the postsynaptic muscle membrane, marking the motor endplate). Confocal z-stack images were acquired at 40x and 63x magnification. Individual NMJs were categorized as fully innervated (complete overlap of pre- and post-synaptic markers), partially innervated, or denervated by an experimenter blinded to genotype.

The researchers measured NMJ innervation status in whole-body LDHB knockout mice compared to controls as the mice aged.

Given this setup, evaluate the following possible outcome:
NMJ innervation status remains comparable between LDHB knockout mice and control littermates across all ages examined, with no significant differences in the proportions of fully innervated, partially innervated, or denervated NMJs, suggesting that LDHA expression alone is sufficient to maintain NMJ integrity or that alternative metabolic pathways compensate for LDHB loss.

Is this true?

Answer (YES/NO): NO